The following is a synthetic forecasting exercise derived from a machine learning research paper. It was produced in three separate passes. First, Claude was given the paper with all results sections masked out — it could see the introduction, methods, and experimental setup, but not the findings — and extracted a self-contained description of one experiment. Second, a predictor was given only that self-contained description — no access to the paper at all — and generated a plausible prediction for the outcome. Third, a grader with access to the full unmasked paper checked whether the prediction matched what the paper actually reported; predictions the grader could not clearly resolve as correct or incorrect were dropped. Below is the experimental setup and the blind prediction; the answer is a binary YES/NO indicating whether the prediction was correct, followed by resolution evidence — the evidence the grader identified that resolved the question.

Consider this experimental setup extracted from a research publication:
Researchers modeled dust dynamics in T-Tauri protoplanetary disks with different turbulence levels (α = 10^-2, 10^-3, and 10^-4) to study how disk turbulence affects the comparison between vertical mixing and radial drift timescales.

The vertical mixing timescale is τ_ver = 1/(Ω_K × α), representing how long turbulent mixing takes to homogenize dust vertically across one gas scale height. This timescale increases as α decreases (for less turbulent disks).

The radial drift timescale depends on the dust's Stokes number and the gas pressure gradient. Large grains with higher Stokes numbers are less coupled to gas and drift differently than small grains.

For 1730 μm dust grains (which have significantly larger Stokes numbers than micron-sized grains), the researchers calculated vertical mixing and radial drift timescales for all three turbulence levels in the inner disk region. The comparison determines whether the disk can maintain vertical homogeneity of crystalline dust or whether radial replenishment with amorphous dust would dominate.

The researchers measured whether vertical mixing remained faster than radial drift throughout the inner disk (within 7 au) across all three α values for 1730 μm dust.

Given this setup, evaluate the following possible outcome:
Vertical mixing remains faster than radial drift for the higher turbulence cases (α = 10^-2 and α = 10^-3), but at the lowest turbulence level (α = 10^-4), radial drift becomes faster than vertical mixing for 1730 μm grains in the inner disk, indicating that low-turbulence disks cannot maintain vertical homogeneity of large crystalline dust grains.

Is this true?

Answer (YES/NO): NO